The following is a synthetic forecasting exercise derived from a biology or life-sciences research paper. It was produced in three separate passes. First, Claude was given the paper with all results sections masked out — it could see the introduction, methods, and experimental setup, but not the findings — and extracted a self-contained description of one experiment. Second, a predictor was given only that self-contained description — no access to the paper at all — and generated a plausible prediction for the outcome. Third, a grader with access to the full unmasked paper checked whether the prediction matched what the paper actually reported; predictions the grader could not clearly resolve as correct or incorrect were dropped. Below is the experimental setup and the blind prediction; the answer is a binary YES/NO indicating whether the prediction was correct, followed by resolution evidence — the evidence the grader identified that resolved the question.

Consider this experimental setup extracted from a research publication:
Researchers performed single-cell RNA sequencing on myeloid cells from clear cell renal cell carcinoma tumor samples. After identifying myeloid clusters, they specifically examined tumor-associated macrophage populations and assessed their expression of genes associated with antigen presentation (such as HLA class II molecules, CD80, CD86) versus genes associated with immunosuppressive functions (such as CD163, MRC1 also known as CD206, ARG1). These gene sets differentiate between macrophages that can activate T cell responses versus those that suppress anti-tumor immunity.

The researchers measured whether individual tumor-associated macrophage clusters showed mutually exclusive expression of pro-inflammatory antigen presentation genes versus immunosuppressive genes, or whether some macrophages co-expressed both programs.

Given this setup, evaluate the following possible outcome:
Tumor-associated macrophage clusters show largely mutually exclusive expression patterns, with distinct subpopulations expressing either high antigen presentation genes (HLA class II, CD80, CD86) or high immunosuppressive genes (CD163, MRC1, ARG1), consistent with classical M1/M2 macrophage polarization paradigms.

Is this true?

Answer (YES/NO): NO